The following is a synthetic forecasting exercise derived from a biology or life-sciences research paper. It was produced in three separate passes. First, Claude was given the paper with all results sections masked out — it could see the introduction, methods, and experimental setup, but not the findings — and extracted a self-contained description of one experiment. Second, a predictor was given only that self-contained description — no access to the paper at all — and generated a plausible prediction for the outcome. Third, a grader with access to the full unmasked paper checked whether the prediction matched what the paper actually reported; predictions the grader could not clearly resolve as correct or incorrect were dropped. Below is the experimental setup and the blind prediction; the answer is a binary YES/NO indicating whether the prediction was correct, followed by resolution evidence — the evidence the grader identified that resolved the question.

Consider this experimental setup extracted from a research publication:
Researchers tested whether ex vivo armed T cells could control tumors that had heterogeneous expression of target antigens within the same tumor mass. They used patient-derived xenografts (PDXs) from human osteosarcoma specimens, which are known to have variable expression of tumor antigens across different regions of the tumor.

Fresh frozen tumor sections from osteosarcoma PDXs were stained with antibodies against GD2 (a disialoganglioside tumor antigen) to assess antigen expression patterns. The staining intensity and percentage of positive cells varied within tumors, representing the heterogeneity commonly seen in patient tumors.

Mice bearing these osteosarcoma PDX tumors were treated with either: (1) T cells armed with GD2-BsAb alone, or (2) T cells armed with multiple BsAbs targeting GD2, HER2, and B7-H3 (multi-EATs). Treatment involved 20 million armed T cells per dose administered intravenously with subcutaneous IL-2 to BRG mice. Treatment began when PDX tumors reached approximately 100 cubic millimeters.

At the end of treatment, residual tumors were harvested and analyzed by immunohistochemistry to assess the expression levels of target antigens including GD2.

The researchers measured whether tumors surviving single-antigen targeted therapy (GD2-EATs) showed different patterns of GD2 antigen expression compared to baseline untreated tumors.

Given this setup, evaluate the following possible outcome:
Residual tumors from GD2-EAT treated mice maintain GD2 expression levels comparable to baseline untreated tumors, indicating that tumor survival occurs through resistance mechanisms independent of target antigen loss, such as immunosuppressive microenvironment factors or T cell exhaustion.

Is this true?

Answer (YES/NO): NO